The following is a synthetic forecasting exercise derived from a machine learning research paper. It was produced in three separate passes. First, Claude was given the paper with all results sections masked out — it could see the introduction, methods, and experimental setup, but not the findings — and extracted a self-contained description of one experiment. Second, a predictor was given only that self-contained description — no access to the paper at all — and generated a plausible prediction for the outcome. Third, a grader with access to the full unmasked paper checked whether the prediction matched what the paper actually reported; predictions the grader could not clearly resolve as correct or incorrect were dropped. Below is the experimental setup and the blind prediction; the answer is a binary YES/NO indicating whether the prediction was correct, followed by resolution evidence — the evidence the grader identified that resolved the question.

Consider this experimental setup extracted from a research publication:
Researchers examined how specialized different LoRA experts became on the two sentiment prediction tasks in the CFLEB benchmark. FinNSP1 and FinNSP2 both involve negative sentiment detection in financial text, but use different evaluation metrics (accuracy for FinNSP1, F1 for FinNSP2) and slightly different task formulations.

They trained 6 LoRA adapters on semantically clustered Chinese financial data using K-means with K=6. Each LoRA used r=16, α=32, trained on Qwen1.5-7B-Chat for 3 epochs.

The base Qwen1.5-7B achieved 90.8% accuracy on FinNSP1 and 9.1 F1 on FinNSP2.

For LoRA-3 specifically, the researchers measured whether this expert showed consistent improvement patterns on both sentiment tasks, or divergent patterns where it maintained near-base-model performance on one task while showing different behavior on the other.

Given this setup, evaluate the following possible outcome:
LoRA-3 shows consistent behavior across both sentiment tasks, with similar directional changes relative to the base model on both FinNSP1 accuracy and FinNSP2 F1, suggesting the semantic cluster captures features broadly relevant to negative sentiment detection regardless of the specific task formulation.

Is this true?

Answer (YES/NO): NO